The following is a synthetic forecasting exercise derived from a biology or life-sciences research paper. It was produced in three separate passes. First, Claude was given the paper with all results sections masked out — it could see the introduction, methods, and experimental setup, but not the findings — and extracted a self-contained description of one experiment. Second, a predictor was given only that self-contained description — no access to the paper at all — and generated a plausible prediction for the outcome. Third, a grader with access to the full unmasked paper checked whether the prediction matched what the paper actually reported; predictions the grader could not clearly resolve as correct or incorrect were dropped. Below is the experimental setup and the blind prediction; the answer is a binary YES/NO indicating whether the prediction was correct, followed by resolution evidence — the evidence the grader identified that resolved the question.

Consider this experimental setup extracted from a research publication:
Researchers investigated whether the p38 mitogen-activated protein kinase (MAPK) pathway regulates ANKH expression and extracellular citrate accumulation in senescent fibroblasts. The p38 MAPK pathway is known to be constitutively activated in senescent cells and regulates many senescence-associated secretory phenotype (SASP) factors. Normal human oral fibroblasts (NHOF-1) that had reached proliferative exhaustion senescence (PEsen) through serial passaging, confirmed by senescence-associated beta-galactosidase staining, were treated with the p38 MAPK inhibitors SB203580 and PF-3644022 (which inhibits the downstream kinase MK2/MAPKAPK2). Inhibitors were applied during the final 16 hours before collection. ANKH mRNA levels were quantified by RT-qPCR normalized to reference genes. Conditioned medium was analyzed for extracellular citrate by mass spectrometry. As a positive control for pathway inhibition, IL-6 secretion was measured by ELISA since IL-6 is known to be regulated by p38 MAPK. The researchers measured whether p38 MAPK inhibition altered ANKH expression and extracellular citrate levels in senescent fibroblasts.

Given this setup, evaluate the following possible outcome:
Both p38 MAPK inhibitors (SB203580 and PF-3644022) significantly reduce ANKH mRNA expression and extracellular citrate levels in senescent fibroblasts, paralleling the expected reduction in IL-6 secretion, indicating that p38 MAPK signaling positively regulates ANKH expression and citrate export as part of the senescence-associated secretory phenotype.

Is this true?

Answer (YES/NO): YES